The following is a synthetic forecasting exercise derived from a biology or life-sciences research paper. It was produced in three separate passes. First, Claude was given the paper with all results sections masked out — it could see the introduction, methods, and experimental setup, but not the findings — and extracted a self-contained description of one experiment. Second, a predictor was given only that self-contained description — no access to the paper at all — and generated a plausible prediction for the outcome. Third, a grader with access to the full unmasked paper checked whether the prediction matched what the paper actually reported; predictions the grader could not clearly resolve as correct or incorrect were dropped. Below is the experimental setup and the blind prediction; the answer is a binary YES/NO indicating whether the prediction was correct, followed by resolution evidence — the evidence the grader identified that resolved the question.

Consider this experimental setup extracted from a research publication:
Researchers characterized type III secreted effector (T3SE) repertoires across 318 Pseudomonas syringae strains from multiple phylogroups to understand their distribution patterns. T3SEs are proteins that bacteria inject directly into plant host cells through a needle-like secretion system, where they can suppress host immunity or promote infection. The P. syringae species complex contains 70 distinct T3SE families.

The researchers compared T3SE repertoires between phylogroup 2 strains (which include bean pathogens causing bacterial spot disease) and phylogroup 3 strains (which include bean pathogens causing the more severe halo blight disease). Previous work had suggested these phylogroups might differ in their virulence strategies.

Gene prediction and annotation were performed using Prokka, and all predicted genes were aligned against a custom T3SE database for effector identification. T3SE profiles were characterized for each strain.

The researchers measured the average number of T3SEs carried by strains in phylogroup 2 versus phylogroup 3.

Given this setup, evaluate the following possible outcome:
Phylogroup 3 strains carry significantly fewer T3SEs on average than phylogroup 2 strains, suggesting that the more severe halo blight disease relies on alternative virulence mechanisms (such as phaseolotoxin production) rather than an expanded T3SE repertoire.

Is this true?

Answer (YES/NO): NO